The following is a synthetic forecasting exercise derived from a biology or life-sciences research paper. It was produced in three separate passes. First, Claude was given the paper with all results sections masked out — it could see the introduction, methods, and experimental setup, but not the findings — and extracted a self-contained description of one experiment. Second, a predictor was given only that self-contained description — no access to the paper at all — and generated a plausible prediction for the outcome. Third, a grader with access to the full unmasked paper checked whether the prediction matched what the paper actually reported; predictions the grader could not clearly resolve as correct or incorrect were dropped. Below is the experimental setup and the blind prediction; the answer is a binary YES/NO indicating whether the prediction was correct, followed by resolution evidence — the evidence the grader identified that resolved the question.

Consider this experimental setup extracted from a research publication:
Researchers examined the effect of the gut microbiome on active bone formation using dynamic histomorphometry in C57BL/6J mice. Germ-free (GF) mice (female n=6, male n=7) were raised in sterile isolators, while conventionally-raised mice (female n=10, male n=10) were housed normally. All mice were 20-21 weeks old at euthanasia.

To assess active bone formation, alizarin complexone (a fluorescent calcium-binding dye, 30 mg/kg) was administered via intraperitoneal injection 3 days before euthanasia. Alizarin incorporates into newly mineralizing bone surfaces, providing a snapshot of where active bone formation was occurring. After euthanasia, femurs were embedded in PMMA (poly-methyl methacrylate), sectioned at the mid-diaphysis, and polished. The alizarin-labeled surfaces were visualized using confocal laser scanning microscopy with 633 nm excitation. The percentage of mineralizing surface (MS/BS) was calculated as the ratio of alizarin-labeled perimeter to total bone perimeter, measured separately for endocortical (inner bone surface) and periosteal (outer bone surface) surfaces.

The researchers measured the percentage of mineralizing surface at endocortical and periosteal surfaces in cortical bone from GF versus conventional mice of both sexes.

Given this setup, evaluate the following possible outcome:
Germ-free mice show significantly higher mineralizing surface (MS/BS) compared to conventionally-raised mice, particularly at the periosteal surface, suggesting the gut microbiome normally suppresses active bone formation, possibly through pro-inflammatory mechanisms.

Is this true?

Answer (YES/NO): YES